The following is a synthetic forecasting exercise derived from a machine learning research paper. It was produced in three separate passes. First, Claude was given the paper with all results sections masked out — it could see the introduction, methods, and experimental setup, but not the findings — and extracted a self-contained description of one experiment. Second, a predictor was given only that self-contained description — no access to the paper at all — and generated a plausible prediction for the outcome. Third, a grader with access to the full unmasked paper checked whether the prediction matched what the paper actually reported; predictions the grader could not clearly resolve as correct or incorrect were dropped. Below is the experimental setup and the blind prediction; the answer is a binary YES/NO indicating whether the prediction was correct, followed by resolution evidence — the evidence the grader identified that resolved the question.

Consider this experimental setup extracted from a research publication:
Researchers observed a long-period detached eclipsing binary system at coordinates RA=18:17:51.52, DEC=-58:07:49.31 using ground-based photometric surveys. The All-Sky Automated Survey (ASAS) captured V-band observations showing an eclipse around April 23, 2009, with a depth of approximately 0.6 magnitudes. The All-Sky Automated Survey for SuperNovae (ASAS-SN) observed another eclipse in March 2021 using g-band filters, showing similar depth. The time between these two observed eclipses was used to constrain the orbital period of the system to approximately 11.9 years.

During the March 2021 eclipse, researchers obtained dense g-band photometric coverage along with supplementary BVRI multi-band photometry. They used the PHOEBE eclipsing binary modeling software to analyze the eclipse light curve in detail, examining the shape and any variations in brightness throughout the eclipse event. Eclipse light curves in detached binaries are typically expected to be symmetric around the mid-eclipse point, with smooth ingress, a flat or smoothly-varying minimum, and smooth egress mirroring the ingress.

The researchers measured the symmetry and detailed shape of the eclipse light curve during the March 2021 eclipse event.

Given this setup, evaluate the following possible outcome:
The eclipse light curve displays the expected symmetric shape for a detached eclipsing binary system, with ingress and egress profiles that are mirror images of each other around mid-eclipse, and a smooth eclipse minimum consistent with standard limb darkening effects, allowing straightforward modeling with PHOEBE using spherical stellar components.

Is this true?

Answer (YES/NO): NO